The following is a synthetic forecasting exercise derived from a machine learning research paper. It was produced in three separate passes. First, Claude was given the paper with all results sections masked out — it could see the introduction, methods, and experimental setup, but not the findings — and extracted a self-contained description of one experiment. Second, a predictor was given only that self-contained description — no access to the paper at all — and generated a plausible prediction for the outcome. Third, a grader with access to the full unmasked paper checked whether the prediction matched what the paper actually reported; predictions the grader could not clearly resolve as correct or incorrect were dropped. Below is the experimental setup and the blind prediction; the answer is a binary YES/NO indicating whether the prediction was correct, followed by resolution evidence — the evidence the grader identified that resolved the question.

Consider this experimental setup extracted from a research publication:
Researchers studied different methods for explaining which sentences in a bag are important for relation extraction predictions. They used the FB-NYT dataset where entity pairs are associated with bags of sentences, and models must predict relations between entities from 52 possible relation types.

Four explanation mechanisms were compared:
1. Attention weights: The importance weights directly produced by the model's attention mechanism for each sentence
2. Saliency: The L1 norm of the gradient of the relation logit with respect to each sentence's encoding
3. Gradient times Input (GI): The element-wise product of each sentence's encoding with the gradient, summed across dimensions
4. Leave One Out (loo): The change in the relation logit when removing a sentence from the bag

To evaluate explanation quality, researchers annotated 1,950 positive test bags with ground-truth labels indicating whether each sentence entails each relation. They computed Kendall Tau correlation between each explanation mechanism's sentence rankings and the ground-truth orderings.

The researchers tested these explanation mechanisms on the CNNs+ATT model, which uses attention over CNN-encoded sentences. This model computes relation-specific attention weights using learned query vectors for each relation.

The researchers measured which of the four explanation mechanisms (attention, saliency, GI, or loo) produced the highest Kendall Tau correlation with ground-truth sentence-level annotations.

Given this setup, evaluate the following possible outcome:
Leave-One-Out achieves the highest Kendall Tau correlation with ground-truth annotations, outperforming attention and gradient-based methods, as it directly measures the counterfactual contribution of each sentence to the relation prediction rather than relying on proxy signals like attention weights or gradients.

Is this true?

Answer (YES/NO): NO